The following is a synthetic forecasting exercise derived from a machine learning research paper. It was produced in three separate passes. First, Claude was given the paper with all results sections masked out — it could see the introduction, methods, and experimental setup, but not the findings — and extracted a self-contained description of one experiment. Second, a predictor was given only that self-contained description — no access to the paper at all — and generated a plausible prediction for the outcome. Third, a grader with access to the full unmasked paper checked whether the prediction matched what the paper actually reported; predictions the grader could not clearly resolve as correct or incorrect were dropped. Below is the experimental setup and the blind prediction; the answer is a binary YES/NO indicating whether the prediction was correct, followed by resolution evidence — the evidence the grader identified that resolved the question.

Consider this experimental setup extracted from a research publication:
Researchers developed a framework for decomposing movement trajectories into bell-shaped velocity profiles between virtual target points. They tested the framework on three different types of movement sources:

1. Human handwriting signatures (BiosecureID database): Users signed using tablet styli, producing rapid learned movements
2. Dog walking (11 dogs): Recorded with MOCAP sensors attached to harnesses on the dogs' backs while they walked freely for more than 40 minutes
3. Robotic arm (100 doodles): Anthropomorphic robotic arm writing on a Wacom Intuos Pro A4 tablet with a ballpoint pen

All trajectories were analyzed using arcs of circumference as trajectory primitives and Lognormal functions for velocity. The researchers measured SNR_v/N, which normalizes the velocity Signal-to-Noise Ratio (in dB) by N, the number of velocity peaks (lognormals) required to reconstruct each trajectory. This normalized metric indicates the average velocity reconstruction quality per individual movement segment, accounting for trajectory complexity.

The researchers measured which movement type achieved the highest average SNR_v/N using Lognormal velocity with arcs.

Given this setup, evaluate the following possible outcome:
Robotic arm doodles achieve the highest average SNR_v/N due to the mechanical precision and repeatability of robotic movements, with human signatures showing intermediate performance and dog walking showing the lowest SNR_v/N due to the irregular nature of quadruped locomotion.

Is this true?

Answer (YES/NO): NO